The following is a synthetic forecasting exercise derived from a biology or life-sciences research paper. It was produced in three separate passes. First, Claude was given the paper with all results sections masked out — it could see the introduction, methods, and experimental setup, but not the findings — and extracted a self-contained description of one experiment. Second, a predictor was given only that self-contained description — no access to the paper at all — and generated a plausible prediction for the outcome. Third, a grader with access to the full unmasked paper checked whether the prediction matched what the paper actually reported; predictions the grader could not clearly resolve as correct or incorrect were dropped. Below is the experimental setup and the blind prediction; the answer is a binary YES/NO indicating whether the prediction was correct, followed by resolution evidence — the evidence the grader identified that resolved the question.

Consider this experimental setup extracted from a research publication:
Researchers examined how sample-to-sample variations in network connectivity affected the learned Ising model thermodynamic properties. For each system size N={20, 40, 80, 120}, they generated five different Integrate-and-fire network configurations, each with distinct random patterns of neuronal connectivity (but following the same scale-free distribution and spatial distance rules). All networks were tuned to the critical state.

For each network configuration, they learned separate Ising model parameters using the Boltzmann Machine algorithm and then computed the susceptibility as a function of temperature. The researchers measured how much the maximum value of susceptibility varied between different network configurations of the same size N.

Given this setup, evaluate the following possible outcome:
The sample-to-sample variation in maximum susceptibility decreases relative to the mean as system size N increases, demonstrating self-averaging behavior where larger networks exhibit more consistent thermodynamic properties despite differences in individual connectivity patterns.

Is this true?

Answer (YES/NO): YES